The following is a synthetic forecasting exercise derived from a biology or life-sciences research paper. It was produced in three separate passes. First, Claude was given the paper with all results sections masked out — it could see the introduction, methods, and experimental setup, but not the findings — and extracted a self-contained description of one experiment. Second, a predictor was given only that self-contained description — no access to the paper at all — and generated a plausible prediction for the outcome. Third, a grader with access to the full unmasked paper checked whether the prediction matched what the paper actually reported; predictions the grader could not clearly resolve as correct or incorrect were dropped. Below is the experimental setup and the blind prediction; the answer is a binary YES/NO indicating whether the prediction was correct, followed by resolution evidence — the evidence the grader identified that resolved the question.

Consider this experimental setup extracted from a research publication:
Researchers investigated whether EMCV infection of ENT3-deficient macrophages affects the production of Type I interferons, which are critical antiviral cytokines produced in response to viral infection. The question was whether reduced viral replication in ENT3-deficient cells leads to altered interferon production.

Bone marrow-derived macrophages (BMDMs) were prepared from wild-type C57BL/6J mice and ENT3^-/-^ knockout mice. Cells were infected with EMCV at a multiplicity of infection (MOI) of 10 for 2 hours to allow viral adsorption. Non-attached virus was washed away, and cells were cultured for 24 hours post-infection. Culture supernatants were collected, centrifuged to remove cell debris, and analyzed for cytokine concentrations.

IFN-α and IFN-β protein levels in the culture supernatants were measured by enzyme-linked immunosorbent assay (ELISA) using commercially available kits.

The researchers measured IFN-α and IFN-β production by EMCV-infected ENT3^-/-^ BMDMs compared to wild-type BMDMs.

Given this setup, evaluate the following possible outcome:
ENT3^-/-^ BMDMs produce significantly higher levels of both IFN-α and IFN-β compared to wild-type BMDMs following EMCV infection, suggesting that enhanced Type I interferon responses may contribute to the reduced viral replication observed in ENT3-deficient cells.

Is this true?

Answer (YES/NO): NO